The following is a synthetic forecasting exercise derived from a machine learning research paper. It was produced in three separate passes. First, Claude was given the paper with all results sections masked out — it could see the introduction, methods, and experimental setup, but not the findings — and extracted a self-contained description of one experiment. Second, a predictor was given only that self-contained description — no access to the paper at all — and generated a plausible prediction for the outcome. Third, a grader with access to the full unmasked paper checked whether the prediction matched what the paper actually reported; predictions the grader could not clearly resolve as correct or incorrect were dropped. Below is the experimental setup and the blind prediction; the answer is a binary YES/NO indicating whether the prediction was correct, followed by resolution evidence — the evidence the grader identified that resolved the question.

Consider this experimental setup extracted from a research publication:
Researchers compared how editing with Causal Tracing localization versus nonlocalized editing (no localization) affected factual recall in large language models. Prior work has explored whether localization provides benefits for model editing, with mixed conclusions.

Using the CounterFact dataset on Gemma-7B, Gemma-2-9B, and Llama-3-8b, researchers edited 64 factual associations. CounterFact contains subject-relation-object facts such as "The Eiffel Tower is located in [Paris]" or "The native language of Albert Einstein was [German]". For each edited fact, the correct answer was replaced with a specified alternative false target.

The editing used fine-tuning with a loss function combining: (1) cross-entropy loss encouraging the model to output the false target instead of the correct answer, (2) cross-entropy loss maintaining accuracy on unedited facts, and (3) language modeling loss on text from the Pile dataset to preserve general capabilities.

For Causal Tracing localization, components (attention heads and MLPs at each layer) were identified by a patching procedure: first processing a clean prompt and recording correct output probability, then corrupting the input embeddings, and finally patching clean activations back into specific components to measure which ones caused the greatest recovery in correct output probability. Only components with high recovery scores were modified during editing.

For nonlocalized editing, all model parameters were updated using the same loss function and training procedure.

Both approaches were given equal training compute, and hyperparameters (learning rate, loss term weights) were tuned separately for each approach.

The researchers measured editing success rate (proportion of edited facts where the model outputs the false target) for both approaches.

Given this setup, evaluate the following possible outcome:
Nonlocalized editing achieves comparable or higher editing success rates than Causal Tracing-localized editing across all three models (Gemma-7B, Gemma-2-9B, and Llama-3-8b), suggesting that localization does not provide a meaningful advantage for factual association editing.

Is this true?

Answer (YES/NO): YES